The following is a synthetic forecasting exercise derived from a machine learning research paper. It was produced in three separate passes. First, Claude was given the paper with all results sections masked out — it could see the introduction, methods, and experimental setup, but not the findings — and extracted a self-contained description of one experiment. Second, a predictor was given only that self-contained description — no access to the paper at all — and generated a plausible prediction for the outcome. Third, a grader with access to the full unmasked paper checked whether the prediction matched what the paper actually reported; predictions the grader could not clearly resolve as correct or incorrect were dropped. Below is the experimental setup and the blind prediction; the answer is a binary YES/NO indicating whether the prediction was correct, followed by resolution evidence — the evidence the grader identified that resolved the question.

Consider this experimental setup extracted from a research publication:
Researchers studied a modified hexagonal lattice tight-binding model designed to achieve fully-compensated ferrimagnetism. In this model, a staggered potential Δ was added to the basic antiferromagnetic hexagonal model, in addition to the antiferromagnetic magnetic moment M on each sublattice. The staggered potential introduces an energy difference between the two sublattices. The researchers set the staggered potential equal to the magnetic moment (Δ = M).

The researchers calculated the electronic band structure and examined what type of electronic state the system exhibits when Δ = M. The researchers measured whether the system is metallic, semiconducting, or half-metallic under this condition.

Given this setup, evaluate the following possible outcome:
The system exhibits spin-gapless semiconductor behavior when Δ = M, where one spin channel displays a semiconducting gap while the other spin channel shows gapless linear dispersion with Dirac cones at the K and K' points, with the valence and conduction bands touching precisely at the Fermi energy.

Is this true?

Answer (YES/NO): NO